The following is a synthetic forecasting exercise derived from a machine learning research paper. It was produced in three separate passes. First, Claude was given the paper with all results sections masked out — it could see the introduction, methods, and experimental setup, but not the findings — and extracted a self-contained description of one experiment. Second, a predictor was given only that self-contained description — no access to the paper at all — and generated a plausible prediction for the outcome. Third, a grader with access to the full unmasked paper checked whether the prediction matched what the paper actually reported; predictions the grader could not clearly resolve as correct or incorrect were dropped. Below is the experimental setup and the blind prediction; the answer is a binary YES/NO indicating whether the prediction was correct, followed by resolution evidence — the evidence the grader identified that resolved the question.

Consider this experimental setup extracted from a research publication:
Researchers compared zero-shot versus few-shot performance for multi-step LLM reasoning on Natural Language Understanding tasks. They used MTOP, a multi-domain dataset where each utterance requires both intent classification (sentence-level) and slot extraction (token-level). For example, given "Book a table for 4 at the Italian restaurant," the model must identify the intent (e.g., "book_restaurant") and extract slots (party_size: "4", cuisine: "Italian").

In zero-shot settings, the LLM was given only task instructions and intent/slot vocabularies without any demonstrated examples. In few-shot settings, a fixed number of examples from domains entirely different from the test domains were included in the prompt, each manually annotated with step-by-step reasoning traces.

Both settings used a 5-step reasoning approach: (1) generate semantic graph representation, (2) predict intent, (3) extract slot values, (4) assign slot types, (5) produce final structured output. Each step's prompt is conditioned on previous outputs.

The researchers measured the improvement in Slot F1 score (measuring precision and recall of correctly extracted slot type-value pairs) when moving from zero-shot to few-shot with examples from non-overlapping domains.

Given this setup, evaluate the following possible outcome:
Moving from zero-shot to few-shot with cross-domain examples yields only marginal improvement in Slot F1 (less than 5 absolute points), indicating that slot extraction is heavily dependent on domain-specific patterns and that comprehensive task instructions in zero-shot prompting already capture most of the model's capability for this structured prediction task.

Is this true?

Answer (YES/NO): NO